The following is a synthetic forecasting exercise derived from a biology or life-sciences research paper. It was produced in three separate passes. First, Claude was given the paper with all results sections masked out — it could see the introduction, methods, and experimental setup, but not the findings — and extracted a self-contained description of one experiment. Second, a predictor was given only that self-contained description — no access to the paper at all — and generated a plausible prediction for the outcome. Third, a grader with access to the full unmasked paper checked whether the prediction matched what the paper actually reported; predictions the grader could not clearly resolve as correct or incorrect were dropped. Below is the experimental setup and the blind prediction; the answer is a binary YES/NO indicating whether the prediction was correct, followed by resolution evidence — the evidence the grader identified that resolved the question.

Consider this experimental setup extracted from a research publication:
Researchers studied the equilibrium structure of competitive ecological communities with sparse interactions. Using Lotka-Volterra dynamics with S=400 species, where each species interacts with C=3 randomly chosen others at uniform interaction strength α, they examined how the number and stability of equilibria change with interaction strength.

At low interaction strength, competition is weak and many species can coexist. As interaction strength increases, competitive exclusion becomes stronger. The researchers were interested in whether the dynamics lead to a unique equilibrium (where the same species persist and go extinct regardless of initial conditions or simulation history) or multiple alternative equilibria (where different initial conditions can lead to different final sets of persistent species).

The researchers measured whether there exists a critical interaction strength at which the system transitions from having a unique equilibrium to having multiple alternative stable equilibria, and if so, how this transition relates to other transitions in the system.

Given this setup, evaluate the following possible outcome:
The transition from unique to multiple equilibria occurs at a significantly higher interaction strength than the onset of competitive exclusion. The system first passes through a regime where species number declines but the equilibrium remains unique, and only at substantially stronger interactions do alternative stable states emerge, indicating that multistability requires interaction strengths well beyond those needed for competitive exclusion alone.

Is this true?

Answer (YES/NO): NO